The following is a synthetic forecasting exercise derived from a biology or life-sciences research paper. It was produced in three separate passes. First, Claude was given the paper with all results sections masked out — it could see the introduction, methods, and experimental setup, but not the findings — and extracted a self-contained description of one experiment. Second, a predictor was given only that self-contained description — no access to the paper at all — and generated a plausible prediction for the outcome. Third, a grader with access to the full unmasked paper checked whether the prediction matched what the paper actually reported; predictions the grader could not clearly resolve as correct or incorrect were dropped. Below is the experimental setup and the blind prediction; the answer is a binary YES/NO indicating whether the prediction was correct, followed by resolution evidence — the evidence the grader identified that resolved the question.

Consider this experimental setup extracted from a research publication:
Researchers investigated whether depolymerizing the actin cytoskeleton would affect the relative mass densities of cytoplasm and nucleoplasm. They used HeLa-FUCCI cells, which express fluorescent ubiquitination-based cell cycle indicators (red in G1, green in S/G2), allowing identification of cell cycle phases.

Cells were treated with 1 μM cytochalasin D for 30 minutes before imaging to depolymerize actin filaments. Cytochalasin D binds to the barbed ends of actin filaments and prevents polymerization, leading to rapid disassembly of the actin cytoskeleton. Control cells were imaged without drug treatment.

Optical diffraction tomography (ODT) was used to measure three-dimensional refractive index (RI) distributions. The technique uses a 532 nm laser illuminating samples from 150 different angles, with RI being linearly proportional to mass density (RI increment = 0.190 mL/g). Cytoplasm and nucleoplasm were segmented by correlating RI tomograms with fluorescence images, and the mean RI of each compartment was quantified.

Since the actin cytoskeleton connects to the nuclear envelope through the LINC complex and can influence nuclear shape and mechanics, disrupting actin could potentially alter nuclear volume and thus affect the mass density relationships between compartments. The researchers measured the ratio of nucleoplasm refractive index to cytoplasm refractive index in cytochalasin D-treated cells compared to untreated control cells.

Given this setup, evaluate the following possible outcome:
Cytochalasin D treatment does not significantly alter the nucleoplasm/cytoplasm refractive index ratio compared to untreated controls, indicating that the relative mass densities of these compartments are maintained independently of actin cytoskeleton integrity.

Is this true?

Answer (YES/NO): YES